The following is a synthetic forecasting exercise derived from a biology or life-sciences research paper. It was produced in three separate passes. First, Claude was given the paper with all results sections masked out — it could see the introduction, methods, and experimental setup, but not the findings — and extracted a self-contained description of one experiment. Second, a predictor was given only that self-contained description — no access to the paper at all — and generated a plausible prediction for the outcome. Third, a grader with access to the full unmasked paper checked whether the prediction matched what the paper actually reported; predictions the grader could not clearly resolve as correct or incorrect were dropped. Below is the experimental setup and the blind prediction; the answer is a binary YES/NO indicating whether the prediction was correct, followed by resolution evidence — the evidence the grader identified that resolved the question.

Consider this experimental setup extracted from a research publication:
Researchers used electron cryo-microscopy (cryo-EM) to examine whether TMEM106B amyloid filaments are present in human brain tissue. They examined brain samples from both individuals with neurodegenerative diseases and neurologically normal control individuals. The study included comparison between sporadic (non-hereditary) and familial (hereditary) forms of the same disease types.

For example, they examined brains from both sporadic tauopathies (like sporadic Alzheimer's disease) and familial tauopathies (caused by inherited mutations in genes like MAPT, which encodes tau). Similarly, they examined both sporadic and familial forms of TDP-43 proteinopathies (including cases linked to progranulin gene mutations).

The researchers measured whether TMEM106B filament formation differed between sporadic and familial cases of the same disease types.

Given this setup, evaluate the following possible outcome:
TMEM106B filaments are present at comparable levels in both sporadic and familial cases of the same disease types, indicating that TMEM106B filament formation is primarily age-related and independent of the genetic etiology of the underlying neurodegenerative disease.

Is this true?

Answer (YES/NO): YES